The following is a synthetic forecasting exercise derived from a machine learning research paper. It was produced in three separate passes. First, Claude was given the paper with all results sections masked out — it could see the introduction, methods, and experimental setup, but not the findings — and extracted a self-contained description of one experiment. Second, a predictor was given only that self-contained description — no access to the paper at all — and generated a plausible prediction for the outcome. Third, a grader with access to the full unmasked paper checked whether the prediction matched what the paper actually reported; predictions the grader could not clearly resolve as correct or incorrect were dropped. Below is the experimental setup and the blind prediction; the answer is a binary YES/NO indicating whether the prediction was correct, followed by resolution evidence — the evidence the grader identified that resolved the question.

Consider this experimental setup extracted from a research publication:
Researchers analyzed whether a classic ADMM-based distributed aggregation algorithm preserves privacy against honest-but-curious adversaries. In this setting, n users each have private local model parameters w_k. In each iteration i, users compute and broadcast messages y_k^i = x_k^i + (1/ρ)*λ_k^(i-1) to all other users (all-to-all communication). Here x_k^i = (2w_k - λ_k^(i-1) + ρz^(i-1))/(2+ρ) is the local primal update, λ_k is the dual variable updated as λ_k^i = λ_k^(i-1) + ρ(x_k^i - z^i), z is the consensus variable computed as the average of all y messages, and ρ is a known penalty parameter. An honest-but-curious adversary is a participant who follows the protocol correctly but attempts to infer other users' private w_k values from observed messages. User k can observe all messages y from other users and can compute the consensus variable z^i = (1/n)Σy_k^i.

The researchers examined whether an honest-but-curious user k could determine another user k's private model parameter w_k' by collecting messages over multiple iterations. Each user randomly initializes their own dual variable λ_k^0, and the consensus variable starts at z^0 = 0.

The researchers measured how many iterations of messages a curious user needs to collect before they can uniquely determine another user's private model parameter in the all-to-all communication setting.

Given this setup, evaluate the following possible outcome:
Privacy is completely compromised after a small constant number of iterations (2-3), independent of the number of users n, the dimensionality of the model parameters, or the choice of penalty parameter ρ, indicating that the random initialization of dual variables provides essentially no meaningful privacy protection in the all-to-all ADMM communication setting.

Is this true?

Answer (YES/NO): YES